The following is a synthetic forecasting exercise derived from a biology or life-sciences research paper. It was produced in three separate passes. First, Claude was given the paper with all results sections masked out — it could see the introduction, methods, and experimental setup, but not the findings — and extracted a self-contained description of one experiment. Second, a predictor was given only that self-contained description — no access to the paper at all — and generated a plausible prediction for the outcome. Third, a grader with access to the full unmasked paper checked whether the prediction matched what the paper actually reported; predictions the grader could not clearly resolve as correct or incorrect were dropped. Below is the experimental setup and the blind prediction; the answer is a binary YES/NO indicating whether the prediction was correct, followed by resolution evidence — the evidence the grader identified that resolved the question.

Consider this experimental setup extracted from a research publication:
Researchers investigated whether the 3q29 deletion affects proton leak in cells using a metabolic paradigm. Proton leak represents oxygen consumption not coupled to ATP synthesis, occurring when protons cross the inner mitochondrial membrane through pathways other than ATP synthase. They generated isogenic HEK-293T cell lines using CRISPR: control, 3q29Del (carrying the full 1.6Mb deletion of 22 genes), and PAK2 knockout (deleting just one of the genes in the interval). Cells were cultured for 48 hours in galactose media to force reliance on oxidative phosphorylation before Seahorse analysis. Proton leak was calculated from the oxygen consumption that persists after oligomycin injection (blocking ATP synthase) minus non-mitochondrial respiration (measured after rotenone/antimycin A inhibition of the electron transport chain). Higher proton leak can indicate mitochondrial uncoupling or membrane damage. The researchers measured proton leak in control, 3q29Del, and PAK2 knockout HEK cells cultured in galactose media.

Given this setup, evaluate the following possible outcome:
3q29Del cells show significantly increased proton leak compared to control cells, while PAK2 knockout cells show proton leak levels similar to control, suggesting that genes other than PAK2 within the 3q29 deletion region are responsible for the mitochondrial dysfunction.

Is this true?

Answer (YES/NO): NO